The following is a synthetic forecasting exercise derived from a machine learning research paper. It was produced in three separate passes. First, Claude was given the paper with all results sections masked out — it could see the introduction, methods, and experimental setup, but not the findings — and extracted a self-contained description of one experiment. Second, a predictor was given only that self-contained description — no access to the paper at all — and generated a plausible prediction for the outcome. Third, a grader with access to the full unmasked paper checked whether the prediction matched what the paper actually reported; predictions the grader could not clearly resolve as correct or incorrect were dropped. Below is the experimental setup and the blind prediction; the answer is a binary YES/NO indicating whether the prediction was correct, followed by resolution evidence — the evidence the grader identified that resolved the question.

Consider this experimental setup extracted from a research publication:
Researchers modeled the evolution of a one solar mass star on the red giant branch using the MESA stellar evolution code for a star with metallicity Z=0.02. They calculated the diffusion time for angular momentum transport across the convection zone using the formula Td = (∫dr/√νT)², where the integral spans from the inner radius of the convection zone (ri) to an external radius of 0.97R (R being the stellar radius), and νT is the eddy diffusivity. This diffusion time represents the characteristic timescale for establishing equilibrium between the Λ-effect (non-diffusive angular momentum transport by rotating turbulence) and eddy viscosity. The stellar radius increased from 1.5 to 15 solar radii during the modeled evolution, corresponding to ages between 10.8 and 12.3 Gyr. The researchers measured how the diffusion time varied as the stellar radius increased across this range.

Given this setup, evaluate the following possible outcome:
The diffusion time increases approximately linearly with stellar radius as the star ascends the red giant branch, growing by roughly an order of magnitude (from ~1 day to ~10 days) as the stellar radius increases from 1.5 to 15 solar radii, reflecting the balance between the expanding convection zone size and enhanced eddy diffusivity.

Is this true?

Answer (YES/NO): NO